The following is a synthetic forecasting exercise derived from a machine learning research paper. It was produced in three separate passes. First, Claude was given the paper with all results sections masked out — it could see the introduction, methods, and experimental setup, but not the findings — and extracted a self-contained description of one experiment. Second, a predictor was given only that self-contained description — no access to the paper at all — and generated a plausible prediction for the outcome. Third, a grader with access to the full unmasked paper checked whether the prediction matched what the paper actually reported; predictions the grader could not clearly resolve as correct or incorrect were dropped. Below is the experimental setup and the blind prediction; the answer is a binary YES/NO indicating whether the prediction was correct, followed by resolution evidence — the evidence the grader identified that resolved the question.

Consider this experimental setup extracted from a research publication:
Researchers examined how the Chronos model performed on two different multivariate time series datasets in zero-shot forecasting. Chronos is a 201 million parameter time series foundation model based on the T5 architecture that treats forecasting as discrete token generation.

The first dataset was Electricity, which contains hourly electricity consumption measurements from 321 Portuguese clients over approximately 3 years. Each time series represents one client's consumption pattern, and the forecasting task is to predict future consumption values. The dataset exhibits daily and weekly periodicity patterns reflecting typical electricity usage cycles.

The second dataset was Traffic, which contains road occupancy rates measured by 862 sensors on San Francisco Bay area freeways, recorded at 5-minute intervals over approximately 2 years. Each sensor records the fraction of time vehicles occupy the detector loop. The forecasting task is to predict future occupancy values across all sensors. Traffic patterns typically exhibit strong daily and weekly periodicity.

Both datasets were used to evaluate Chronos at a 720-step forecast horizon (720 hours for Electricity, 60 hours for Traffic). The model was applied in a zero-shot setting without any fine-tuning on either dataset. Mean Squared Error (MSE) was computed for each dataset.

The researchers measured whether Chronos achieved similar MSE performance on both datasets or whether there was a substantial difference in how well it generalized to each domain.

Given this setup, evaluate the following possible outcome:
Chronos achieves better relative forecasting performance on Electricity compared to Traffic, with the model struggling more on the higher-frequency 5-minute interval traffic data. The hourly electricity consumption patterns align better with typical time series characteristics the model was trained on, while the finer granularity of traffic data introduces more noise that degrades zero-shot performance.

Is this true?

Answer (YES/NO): YES